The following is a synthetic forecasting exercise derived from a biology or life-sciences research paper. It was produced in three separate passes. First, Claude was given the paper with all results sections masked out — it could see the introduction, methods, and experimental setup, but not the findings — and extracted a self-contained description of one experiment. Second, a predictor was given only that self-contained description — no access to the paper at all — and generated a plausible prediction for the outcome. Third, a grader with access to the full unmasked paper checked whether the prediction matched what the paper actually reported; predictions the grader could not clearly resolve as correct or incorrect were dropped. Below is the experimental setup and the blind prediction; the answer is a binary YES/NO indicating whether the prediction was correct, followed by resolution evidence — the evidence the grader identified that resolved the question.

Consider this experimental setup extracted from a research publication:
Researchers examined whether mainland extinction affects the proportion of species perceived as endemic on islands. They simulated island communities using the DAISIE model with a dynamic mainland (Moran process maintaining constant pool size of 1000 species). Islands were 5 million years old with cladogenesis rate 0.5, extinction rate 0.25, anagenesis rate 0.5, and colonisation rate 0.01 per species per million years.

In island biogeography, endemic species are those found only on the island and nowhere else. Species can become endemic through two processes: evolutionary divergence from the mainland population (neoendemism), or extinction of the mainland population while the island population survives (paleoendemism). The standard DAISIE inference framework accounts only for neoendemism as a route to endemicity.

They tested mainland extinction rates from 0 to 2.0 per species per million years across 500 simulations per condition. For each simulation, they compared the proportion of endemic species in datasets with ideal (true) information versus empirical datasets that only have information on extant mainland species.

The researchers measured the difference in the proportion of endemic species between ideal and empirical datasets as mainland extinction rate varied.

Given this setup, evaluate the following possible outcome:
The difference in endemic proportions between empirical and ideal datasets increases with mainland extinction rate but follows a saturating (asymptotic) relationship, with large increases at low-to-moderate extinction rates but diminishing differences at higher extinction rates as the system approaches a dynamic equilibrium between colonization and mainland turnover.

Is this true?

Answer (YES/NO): NO